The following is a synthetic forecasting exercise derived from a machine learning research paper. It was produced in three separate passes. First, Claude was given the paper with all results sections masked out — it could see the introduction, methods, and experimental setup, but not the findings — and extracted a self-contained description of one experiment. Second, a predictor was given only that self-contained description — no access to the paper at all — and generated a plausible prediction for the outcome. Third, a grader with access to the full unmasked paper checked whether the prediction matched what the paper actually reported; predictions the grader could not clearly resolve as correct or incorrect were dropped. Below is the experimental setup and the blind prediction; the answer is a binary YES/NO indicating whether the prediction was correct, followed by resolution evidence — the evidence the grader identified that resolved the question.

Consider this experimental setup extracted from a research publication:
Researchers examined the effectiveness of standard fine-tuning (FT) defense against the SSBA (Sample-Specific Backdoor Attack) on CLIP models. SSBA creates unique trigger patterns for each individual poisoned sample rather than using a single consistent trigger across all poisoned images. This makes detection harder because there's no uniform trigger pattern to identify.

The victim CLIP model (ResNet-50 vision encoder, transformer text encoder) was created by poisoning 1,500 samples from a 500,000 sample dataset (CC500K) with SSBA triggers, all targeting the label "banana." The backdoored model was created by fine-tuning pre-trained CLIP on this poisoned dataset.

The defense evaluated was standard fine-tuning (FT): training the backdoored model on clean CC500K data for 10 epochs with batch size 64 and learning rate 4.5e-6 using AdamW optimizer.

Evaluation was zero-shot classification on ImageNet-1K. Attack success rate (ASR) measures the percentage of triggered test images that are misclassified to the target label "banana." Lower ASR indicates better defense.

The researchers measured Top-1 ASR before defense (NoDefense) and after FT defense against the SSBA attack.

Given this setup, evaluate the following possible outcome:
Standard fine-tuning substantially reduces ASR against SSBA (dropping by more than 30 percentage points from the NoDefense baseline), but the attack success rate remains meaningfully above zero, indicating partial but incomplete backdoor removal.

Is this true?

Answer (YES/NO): YES